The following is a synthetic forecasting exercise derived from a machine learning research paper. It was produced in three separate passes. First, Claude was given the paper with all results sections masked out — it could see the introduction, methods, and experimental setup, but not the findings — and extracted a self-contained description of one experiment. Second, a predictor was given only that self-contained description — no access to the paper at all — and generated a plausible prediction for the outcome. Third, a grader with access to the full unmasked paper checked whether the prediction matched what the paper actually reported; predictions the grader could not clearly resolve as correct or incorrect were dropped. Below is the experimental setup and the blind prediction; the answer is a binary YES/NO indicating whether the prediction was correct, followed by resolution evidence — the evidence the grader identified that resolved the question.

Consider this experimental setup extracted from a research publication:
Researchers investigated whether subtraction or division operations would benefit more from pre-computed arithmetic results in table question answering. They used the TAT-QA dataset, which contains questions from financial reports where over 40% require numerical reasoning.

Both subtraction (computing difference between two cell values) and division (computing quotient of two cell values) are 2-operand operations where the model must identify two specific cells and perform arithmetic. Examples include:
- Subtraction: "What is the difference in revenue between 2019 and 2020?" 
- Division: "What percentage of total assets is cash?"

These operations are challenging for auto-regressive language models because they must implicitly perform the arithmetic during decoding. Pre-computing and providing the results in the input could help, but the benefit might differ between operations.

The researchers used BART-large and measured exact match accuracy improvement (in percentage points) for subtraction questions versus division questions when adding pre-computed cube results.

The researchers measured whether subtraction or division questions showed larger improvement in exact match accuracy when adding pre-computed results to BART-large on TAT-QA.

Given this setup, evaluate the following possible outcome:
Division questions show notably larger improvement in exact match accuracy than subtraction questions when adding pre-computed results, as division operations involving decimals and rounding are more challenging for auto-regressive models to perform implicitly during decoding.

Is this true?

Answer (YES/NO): NO